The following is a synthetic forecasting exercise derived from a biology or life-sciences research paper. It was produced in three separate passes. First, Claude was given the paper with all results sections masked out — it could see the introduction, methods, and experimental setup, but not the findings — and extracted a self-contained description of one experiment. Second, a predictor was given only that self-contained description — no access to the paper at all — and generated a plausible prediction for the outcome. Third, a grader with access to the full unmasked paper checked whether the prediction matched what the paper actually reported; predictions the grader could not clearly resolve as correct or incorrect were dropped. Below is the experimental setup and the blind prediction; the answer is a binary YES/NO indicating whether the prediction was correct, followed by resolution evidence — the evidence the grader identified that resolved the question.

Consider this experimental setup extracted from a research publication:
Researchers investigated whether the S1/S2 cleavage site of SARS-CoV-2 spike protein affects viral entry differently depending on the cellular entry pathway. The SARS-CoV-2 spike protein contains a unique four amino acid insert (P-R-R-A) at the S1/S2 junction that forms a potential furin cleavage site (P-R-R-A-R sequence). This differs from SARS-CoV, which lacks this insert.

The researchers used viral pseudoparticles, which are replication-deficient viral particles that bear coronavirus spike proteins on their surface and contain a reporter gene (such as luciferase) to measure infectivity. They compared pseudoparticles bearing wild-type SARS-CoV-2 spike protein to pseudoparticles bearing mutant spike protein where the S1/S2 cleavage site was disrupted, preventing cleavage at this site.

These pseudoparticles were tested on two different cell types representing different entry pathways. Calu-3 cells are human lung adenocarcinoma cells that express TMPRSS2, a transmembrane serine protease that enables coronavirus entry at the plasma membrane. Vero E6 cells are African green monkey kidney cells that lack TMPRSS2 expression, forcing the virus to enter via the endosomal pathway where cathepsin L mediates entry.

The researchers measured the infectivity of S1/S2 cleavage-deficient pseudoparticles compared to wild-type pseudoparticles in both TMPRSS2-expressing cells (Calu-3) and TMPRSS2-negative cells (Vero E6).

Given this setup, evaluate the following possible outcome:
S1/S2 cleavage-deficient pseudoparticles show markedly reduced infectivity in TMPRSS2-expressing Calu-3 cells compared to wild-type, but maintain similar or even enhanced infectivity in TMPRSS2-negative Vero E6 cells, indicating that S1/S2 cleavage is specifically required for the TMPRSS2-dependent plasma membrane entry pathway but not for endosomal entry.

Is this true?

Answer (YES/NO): YES